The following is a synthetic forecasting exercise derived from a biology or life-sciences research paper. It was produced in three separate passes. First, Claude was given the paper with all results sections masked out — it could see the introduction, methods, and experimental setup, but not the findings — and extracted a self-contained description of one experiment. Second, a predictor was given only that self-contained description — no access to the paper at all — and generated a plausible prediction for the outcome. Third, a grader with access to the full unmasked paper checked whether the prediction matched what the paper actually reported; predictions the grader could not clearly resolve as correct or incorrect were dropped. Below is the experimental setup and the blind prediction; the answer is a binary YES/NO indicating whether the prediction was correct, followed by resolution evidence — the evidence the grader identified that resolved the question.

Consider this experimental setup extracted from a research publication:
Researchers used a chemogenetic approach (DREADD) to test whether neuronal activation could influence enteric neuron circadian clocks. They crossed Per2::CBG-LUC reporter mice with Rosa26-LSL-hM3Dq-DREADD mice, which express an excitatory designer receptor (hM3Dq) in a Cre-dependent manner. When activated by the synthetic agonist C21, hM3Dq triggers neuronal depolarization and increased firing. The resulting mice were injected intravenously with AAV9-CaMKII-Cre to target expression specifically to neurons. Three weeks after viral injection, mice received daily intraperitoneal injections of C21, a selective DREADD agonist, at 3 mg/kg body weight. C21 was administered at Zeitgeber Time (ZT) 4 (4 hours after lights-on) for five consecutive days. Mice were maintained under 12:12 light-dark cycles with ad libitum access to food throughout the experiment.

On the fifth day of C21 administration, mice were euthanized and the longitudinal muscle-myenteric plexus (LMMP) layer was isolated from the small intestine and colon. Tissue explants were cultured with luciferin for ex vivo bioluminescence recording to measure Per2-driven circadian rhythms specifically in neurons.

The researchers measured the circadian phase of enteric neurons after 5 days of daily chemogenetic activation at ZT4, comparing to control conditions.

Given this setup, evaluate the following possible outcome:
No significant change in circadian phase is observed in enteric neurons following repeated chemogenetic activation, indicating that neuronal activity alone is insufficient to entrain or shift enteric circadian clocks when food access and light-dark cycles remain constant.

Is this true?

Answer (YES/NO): NO